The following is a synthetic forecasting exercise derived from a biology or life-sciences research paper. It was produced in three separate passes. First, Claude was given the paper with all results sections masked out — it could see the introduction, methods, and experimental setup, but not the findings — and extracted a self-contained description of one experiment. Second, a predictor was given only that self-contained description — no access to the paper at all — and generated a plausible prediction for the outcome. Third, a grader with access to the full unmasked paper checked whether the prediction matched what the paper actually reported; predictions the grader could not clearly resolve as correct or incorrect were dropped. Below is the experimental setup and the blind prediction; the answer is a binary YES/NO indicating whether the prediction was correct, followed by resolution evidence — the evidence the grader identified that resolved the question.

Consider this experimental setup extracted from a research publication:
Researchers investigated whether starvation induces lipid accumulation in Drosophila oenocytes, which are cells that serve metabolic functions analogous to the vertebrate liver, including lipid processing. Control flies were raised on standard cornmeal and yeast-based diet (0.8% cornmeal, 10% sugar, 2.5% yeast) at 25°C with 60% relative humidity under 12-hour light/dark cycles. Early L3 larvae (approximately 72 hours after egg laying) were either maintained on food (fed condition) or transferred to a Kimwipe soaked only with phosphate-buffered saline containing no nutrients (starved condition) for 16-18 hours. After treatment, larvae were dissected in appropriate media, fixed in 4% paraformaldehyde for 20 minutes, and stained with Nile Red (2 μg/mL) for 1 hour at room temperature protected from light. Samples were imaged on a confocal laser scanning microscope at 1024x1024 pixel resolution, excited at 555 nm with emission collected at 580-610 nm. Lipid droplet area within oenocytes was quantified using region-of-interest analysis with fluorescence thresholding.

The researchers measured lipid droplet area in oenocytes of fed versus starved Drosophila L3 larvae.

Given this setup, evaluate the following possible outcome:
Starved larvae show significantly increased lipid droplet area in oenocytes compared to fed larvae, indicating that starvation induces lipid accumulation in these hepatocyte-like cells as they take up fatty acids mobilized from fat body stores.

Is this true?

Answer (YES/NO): YES